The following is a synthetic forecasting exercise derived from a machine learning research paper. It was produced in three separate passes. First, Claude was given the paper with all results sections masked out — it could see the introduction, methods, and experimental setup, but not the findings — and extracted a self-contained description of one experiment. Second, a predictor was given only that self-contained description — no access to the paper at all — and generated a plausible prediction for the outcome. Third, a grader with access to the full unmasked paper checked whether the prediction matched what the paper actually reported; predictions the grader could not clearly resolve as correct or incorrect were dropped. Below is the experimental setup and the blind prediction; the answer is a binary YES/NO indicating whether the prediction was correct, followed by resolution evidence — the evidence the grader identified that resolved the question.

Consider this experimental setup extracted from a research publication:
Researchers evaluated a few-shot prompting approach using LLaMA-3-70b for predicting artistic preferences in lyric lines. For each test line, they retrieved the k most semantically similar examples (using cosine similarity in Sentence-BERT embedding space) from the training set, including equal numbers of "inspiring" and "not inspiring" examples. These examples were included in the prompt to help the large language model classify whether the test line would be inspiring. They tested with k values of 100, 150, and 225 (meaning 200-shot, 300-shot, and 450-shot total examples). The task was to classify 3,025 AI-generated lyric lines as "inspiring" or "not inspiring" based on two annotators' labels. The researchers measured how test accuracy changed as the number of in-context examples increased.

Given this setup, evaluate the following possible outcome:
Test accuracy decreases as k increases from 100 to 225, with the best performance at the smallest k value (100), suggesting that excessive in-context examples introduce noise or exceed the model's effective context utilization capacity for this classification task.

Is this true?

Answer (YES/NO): NO